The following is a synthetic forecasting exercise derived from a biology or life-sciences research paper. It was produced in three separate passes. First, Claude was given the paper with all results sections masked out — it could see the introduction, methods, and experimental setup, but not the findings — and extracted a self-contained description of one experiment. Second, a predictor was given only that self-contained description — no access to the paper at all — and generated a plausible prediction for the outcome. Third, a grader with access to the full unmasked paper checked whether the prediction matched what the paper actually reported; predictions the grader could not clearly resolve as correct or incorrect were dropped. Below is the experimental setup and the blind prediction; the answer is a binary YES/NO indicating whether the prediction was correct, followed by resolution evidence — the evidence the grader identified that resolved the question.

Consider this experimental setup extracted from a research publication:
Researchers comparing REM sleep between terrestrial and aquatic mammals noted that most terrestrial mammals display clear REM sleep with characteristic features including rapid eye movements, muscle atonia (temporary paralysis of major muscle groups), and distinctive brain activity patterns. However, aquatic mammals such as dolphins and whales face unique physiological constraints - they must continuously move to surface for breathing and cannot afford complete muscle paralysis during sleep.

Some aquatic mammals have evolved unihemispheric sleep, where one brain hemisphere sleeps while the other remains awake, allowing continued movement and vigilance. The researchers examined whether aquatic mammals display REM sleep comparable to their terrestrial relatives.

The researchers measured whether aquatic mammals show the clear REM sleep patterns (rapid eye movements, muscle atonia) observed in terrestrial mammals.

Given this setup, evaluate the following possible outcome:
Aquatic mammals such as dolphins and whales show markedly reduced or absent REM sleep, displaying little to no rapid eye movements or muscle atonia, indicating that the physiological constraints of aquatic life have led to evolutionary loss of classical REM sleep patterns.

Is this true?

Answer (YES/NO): YES